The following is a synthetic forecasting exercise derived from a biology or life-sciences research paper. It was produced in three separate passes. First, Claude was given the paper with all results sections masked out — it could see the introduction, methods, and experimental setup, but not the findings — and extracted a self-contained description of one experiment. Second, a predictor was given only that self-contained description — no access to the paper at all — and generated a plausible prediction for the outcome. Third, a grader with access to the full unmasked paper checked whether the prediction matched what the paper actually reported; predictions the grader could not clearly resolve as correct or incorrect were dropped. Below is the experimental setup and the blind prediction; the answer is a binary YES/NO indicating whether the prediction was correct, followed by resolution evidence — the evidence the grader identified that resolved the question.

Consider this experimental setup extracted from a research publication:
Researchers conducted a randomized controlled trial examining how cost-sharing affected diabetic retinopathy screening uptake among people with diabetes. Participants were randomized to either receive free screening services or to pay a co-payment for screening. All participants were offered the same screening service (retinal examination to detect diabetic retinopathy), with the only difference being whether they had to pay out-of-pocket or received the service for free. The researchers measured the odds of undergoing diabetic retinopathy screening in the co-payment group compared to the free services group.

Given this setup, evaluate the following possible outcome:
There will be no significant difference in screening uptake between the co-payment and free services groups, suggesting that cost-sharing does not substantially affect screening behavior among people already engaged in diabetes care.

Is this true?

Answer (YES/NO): NO